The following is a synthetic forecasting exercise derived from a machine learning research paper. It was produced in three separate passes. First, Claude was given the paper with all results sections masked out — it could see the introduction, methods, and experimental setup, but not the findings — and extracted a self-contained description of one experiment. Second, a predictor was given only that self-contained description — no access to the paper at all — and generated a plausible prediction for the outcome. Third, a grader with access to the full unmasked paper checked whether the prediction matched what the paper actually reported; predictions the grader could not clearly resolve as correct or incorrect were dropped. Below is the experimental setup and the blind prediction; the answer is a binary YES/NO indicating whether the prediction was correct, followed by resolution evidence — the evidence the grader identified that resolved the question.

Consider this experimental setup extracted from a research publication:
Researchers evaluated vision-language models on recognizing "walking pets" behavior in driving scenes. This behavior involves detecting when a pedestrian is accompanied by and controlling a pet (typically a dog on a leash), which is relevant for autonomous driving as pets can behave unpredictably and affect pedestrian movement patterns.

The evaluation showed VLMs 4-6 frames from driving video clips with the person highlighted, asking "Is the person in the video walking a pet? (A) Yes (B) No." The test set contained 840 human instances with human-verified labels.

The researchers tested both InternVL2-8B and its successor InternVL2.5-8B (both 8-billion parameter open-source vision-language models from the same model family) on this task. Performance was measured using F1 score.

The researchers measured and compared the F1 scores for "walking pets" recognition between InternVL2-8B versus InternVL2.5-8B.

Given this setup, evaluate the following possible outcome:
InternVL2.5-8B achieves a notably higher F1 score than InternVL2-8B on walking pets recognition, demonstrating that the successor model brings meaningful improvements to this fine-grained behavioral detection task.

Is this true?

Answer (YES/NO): YES